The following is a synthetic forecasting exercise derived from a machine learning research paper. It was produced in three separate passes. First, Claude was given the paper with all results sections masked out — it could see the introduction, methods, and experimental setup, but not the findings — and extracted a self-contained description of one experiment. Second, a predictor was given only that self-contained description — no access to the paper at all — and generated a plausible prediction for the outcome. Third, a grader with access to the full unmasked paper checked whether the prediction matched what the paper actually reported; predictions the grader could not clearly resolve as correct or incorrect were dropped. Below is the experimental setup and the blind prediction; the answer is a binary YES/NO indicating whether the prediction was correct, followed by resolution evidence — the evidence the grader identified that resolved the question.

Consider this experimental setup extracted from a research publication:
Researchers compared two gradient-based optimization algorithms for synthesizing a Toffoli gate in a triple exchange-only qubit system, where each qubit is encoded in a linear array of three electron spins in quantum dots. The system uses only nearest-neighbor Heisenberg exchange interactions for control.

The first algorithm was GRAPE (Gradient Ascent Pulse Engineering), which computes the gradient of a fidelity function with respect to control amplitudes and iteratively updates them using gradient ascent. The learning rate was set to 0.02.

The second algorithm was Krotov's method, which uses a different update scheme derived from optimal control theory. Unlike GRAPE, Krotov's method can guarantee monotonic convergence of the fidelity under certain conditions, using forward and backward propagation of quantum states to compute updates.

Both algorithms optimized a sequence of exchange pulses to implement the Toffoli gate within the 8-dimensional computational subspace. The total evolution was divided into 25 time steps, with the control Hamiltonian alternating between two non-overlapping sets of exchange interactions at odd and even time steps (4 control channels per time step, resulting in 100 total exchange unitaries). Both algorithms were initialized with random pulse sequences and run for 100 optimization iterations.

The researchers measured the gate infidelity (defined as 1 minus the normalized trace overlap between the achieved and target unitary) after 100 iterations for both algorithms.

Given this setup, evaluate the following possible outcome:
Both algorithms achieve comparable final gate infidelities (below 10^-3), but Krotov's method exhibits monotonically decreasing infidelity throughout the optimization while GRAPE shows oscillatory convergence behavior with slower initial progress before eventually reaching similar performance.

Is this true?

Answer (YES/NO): NO